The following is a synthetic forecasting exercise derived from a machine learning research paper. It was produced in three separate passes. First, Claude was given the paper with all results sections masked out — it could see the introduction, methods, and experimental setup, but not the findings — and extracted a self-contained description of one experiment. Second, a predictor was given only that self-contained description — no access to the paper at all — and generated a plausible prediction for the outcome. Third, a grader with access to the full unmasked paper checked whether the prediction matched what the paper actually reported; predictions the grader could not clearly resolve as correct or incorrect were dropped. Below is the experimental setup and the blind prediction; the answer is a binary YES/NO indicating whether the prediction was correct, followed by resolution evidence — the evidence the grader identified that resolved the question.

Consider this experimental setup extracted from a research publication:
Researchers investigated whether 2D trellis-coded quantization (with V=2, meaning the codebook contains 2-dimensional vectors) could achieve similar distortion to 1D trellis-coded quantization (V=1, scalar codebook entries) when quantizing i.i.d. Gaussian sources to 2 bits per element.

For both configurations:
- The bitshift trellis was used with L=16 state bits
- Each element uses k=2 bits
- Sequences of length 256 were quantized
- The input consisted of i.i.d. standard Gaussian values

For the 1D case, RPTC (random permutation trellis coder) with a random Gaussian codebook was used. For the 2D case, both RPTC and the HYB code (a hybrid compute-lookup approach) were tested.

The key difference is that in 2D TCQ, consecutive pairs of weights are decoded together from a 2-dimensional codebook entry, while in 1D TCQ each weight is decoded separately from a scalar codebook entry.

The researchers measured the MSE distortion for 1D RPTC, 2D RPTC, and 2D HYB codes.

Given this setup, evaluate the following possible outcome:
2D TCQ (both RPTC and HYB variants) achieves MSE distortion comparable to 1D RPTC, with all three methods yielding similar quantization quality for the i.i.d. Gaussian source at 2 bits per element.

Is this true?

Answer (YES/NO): YES